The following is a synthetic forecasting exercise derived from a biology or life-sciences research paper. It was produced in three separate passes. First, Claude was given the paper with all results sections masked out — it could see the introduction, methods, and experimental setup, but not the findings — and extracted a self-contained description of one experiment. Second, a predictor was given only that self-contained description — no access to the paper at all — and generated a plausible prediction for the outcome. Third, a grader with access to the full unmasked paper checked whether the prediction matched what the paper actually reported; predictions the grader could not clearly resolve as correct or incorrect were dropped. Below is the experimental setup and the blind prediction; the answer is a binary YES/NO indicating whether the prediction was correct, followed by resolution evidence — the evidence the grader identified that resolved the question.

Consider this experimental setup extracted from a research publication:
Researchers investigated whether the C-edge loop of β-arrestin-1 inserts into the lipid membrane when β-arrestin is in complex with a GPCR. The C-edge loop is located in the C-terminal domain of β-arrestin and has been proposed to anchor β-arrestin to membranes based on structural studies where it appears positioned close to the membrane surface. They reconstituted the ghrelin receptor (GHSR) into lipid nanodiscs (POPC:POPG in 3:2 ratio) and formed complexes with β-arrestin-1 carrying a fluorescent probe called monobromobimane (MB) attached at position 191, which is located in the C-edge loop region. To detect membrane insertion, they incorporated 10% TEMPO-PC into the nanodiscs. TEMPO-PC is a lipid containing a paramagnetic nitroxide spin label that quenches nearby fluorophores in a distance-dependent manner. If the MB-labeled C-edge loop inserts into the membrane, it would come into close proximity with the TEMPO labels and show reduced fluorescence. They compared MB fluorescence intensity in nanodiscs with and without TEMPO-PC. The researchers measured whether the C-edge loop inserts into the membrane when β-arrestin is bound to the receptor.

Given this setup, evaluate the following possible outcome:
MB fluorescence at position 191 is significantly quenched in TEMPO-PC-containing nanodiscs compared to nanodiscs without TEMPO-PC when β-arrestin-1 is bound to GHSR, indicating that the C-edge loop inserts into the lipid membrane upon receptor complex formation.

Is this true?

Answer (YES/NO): NO